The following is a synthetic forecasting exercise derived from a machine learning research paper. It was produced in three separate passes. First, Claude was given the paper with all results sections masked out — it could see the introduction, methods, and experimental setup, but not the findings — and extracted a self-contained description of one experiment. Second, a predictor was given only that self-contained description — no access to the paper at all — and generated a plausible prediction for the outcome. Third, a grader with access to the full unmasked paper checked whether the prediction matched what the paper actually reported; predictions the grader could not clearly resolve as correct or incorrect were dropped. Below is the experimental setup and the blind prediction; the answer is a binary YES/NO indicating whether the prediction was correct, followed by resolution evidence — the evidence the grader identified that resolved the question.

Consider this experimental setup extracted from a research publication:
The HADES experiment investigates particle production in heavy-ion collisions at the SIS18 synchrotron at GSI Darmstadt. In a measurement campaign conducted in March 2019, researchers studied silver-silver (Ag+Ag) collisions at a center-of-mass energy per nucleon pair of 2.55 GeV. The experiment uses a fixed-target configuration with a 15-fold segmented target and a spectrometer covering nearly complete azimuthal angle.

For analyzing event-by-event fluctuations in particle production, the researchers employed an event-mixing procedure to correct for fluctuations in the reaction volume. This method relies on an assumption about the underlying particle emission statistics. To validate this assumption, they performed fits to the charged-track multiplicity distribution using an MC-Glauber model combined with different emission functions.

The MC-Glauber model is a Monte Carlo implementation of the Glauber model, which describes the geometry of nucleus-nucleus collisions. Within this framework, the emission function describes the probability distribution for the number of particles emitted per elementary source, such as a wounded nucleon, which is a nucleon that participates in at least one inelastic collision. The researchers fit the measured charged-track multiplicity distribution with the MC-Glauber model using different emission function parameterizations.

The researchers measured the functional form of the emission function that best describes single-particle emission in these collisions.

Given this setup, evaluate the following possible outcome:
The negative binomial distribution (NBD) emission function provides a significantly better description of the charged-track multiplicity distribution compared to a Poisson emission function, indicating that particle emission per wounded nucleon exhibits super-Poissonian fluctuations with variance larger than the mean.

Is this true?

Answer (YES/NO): NO